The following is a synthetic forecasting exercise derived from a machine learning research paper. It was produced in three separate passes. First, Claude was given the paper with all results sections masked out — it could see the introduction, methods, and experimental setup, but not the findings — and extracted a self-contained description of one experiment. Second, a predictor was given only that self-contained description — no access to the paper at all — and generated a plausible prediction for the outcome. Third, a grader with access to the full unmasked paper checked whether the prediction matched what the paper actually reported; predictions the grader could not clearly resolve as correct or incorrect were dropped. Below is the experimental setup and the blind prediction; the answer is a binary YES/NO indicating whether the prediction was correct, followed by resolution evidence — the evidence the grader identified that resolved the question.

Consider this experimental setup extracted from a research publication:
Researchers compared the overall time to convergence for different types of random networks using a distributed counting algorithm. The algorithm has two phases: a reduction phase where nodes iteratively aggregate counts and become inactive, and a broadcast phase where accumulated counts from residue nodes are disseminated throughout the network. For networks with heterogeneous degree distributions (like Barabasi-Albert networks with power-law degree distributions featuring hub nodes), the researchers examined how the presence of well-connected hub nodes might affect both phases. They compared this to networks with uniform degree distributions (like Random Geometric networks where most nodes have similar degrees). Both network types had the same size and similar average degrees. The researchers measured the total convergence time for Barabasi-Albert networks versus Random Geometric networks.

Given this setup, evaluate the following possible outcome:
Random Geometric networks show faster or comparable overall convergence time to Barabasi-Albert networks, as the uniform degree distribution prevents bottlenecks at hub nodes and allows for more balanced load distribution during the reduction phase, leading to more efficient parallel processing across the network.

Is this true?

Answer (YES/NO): NO